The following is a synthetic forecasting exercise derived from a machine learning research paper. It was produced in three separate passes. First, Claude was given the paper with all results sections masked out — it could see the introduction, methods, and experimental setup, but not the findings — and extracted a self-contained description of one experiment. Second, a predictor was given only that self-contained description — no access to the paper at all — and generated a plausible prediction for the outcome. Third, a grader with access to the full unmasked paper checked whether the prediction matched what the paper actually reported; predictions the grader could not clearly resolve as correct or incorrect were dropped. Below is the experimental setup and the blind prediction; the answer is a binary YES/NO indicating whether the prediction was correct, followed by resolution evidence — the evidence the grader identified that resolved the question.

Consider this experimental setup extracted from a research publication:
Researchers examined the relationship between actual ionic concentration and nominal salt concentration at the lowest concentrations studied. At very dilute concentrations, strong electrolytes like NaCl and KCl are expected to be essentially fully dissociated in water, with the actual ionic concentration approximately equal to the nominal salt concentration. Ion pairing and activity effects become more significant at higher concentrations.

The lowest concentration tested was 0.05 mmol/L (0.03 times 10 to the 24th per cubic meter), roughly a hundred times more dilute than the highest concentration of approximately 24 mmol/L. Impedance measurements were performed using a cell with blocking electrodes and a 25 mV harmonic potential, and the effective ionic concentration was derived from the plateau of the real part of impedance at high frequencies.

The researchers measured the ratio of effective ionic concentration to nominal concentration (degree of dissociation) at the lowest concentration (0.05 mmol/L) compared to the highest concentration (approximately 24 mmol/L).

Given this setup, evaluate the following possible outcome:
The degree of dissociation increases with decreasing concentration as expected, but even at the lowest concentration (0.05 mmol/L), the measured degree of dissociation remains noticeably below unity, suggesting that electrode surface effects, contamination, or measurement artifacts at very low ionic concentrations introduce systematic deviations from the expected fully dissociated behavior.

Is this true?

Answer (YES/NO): NO